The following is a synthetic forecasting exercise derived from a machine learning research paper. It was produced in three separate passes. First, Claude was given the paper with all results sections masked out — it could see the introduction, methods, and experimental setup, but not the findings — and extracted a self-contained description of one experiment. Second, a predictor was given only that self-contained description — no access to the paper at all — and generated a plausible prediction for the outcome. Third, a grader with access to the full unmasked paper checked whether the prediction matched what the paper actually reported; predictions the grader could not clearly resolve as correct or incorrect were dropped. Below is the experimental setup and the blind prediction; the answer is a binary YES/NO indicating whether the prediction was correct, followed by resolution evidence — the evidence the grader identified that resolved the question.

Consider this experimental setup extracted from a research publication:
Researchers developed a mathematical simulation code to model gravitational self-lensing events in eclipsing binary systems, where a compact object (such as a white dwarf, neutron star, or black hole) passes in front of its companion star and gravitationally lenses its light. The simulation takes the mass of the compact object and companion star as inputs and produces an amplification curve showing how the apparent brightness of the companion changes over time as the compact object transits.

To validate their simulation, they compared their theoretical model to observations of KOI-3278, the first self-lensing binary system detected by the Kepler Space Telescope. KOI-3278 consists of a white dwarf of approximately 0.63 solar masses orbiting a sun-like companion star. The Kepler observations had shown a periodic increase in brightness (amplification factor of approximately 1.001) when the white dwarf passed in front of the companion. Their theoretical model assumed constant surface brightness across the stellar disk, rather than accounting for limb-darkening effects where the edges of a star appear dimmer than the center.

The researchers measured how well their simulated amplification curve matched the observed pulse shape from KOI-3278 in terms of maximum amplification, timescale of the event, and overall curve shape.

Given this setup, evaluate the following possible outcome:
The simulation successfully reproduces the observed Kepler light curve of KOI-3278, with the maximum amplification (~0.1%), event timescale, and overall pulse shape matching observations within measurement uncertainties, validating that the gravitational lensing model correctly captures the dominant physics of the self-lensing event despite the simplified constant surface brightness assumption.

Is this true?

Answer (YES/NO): NO